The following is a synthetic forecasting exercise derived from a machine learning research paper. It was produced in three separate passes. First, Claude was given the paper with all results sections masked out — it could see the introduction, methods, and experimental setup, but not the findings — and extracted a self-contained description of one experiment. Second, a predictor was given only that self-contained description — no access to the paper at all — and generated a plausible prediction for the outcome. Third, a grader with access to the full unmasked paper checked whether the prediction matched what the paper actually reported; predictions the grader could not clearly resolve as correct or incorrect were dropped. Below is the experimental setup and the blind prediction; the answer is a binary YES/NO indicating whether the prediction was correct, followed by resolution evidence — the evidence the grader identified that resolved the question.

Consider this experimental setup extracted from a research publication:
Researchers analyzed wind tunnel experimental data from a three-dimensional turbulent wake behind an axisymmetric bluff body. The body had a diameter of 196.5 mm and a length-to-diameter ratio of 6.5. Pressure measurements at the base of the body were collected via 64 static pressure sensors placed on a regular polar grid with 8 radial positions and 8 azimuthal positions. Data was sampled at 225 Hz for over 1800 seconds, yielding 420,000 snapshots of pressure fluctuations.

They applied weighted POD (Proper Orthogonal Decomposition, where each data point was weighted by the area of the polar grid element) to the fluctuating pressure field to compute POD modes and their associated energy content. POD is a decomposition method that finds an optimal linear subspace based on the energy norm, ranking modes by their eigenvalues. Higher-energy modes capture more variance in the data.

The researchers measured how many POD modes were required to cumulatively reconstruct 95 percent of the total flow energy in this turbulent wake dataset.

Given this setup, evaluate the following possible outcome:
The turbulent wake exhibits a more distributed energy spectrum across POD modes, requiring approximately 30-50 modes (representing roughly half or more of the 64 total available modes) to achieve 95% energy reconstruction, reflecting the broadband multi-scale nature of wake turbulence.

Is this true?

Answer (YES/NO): NO